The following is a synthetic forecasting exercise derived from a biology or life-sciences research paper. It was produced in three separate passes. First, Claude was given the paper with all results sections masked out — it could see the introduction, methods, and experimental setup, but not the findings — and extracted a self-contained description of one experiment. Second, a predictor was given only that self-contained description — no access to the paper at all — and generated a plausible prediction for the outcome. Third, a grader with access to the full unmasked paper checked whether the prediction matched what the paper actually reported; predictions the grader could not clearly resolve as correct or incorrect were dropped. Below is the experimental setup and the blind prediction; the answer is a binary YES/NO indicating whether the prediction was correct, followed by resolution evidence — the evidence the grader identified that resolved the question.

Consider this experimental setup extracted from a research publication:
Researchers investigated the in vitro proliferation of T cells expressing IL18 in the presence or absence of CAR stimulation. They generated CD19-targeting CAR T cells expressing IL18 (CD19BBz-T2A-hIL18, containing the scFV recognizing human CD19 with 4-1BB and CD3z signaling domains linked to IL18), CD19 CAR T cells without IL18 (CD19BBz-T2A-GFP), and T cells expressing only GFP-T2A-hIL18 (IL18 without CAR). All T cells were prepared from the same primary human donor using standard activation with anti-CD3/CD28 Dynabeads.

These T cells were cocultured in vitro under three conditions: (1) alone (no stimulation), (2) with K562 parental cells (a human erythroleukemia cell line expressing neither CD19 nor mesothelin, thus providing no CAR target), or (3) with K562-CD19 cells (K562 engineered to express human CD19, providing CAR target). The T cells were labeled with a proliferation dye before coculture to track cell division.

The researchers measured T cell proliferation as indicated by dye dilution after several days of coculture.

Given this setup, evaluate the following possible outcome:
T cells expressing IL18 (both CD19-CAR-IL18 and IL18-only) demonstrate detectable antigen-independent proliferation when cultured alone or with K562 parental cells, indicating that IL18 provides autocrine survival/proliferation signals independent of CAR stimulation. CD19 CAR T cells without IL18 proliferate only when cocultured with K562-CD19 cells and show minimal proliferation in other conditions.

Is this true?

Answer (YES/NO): NO